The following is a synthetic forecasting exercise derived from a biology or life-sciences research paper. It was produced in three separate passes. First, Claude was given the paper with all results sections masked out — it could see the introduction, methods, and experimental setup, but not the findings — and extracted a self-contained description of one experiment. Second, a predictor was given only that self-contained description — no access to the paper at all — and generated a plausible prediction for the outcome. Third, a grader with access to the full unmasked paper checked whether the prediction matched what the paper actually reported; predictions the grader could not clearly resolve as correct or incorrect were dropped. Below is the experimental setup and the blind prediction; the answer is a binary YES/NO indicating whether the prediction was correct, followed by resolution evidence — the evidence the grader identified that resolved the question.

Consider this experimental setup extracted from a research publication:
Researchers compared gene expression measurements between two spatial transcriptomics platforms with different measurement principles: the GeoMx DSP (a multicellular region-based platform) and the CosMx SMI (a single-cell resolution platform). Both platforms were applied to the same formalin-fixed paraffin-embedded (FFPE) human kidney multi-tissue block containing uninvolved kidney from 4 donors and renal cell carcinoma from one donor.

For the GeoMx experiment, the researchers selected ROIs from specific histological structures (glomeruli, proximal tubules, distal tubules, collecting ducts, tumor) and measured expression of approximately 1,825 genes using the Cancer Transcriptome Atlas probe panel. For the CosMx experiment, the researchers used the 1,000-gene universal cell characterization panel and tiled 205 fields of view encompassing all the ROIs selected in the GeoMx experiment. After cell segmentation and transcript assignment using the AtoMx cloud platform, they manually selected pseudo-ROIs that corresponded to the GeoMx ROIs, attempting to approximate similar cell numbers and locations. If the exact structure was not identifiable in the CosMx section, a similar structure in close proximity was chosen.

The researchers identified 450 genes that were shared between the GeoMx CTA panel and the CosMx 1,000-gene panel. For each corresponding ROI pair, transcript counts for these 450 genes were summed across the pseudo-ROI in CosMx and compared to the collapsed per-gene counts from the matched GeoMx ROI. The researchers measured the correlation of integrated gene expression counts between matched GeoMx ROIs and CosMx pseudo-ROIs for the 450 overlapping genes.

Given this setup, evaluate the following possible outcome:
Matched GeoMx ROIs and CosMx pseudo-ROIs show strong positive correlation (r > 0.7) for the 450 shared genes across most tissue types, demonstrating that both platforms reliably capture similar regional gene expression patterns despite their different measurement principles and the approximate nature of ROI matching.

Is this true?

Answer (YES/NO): YES